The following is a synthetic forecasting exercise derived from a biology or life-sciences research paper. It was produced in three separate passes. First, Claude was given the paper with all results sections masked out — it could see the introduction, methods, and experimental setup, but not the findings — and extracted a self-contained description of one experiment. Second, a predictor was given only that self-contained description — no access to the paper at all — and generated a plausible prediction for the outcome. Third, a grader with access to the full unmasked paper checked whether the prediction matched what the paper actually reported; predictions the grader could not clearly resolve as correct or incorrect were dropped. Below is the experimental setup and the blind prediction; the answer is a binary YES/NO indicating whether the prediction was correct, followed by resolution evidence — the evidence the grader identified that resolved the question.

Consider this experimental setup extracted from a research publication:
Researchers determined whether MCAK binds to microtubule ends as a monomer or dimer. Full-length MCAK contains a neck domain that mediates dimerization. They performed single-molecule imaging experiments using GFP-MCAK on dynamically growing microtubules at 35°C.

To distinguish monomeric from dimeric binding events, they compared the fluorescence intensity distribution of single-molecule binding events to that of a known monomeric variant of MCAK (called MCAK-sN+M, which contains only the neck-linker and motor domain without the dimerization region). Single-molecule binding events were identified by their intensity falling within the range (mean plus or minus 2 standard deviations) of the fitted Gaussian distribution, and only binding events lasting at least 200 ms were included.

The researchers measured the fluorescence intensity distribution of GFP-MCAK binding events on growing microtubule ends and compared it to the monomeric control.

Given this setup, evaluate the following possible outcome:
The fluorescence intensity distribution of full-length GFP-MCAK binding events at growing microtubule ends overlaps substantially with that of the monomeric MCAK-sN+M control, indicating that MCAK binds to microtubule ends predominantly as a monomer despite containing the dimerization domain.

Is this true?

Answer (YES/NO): NO